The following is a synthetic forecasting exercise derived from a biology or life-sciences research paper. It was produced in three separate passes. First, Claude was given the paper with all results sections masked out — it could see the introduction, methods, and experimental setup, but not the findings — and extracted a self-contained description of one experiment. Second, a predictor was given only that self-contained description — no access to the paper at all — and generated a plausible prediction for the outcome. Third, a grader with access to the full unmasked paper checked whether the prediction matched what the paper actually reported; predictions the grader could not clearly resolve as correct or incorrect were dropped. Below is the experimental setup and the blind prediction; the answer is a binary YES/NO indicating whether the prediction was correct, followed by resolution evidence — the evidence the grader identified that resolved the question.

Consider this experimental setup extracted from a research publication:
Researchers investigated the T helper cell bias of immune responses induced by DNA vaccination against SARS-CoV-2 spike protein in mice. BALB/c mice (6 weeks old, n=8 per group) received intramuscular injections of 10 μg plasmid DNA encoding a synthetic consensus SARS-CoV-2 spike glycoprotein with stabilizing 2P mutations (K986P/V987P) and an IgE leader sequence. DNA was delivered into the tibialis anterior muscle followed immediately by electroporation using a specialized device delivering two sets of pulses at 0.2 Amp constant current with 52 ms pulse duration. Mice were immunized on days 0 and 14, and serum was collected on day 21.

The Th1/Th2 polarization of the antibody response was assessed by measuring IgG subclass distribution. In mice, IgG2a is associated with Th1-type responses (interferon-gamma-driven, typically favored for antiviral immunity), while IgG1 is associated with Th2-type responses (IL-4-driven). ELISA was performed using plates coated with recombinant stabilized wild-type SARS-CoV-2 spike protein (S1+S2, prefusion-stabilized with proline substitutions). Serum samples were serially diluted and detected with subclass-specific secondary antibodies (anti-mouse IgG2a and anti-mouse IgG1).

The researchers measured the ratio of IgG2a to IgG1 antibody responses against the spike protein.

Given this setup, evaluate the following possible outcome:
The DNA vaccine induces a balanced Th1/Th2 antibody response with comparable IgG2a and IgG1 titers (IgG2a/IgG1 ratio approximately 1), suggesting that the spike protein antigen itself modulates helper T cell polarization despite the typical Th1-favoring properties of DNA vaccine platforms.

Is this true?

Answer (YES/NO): NO